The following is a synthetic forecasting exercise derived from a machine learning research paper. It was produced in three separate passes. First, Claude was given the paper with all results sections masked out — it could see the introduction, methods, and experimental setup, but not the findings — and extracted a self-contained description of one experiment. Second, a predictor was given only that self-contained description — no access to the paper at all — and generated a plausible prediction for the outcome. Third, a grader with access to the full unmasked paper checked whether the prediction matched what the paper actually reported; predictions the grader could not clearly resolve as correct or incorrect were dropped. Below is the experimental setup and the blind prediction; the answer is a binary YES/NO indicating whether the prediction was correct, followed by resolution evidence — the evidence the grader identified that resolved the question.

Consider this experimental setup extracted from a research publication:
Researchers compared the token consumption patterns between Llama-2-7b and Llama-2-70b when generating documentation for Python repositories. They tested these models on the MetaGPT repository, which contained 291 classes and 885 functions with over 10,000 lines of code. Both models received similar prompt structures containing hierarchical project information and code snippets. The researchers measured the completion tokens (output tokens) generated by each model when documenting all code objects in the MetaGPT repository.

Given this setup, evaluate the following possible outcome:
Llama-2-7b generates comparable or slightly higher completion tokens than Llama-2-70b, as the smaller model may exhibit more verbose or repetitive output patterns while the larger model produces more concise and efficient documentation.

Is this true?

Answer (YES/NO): NO